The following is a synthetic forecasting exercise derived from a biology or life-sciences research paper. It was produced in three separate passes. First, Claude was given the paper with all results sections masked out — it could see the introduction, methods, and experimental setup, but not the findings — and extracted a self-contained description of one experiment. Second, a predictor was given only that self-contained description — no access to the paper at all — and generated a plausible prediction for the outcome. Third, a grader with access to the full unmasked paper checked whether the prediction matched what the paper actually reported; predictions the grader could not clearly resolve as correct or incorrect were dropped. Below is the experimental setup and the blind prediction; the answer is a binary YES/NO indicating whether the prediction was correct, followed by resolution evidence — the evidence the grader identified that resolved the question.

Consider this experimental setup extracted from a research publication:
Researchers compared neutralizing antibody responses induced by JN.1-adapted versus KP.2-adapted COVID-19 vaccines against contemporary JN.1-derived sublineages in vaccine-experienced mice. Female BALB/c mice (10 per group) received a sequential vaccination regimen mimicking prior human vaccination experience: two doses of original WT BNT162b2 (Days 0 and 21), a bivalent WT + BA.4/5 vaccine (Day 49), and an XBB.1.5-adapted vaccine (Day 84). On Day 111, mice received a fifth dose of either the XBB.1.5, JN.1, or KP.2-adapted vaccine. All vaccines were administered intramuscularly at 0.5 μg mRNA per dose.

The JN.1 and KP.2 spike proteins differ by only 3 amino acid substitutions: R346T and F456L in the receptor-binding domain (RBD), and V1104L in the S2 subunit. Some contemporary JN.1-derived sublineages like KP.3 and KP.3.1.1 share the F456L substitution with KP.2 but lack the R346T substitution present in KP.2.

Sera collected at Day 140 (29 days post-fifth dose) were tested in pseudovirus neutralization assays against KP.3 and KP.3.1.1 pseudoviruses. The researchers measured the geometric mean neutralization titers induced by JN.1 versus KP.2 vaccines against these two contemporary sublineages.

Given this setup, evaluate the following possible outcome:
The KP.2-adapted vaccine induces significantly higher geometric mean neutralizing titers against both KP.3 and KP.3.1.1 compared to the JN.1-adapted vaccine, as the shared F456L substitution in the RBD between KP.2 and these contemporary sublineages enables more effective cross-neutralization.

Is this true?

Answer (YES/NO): NO